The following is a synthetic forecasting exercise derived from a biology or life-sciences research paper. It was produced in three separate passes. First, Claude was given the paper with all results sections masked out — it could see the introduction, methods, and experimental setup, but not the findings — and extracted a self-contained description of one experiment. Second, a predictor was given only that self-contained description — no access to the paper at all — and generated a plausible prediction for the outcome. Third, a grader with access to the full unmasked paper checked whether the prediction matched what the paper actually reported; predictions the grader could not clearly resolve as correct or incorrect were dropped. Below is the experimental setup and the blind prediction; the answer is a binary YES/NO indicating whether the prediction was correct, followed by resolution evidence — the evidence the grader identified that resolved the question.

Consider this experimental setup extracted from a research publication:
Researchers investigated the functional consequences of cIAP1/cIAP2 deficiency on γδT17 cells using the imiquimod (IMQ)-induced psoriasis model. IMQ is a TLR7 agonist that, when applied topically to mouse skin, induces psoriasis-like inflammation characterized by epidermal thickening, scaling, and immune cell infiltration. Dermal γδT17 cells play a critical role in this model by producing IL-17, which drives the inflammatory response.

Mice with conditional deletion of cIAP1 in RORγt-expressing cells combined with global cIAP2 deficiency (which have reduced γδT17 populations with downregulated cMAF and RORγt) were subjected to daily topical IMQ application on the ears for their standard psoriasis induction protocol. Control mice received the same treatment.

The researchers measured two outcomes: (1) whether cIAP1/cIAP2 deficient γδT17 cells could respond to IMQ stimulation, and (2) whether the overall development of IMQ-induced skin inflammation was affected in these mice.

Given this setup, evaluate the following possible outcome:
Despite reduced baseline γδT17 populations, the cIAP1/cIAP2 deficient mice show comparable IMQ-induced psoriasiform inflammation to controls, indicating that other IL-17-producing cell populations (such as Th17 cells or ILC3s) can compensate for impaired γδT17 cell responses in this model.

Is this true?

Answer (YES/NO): YES